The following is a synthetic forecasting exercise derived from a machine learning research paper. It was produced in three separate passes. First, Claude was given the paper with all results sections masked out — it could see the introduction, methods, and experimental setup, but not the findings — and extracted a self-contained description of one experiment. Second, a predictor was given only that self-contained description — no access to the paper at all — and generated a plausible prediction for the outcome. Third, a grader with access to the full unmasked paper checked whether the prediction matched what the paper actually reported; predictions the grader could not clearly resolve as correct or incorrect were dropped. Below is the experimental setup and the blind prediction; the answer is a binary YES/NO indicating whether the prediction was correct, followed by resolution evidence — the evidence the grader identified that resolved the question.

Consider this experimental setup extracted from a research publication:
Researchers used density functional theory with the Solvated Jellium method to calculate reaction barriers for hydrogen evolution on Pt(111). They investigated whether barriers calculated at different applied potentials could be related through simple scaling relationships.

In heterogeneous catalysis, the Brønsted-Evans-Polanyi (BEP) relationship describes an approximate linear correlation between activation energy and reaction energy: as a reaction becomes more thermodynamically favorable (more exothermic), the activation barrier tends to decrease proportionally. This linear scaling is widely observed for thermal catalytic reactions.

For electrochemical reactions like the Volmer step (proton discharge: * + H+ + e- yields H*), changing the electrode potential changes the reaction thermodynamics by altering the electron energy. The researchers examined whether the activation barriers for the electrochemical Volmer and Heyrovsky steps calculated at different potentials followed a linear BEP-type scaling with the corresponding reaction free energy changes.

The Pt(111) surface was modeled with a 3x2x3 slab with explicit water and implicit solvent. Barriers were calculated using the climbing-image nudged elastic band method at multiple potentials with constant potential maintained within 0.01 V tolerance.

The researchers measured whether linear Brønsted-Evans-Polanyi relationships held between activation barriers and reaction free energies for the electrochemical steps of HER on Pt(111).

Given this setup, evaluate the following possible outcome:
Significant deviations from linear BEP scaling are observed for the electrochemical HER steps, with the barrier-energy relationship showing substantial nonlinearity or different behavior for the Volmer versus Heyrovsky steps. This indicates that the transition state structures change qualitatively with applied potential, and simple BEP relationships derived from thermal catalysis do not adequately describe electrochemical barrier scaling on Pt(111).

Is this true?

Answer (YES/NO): YES